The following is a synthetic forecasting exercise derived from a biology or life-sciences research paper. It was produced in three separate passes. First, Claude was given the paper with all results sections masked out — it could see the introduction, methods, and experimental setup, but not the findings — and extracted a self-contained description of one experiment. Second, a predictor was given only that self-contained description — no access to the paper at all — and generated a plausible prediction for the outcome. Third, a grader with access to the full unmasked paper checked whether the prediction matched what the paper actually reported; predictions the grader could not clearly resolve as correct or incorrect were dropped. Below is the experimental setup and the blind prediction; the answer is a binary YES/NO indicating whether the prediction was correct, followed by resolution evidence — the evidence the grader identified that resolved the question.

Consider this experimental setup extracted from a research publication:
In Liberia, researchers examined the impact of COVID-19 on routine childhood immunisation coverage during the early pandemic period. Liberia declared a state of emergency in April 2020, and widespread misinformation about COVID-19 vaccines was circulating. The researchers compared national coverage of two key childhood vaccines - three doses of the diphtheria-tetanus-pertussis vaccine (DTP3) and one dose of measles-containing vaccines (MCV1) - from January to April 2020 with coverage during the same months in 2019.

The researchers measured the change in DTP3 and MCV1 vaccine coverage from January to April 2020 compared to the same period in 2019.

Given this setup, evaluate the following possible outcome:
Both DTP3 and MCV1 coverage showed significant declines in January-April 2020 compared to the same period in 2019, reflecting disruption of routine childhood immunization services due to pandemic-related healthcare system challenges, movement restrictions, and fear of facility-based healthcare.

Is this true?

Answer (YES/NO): YES